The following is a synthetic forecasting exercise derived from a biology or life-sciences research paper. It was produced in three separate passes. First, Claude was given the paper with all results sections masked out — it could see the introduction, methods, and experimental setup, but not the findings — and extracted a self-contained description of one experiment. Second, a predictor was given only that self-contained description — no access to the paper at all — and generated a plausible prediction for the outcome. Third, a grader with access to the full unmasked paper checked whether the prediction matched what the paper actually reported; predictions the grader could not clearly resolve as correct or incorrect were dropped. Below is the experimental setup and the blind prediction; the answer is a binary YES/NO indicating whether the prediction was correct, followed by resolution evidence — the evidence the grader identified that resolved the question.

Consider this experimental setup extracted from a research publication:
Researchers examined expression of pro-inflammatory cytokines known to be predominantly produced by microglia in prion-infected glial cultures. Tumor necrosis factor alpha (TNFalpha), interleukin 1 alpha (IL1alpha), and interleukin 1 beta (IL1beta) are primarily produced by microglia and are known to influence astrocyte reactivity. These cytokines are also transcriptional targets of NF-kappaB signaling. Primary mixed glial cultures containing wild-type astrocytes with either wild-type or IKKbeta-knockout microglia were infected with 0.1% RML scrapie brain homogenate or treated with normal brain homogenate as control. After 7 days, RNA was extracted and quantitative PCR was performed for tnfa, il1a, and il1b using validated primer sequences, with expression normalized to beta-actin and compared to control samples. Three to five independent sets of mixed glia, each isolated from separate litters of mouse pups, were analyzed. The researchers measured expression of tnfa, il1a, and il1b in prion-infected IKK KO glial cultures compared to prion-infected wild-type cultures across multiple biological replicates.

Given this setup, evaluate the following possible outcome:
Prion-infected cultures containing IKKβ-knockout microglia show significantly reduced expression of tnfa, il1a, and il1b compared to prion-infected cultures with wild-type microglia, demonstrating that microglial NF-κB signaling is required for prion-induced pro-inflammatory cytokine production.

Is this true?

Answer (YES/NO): YES